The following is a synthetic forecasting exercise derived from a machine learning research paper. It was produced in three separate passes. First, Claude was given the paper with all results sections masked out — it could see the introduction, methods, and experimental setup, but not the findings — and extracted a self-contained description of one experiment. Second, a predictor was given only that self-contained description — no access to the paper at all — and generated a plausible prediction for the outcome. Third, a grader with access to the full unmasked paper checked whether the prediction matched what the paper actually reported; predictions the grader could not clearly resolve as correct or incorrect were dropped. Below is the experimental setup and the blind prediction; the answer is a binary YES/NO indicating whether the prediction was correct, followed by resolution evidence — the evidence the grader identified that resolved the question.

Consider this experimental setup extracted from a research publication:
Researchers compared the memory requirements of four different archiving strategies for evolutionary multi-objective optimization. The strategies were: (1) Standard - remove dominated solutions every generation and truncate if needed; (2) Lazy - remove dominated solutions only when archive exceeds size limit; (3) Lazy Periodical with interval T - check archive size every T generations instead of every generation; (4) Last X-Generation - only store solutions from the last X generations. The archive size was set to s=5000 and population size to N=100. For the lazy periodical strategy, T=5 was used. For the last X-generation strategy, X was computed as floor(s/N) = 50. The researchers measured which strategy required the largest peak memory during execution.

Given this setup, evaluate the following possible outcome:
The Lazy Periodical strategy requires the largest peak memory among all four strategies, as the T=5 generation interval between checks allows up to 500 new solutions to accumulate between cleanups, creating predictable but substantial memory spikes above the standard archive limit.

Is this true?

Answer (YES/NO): YES